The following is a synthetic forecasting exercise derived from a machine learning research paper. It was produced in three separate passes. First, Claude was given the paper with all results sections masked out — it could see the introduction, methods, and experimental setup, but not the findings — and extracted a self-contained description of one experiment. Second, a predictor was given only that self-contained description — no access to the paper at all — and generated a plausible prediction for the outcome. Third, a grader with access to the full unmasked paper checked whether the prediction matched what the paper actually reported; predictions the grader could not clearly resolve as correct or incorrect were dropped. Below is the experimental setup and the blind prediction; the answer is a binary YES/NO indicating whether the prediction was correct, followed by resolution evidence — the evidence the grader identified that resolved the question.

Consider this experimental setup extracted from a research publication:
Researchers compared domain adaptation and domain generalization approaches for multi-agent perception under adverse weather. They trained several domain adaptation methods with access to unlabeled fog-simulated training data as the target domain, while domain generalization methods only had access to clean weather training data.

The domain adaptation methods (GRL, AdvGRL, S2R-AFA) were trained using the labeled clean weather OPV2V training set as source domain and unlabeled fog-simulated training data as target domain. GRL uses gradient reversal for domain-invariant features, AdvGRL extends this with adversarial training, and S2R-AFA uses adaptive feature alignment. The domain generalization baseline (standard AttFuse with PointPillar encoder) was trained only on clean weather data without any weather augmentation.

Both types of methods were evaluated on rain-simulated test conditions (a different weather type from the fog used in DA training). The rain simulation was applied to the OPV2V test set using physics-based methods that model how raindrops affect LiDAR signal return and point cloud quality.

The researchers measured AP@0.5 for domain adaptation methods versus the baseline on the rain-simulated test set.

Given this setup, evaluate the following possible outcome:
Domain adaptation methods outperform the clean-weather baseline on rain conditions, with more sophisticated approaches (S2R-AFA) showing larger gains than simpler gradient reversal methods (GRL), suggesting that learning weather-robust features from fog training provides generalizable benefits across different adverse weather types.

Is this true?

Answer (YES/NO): NO